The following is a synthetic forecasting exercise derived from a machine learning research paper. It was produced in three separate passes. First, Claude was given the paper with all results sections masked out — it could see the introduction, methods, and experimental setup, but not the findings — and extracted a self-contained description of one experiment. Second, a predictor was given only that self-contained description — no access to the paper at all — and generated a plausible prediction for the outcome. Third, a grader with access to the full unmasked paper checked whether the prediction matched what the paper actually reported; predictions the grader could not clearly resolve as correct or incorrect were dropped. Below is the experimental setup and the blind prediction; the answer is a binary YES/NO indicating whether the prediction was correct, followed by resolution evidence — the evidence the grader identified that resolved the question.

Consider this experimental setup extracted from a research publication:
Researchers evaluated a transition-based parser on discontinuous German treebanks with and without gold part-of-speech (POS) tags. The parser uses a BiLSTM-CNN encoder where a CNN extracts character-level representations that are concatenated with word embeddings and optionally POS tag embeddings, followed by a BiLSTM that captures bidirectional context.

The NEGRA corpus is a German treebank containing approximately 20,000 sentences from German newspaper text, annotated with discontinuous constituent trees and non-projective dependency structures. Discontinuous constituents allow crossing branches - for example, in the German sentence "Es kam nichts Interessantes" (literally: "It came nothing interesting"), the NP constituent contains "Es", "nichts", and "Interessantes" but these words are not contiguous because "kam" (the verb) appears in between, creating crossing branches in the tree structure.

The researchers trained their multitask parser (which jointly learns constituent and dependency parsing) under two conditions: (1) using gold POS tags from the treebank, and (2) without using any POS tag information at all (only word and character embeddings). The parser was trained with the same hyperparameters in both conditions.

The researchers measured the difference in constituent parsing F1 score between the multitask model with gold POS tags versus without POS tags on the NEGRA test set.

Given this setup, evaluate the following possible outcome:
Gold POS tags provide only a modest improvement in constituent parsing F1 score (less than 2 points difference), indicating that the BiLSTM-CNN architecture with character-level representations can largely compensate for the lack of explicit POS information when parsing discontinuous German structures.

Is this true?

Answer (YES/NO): YES